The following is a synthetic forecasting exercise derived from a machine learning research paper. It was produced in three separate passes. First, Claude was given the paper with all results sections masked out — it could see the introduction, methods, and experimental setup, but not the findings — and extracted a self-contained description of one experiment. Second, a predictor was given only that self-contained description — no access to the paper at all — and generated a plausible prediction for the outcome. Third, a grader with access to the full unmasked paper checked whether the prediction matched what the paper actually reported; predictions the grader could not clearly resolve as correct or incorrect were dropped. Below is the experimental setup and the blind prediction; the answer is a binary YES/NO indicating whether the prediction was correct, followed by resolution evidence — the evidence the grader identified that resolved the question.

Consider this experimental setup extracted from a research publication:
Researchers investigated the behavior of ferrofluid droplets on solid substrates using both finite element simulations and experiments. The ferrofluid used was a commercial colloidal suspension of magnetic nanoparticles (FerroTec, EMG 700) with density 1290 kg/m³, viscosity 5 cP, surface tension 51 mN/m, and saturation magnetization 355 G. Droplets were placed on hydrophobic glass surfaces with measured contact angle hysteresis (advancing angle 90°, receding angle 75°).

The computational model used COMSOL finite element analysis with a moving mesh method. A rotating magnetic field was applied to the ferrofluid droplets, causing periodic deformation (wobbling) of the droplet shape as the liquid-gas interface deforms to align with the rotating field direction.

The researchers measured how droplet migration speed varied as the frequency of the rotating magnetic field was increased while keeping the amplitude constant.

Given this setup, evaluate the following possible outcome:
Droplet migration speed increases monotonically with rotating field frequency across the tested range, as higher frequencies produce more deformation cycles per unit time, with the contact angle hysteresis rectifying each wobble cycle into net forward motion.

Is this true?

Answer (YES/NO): YES